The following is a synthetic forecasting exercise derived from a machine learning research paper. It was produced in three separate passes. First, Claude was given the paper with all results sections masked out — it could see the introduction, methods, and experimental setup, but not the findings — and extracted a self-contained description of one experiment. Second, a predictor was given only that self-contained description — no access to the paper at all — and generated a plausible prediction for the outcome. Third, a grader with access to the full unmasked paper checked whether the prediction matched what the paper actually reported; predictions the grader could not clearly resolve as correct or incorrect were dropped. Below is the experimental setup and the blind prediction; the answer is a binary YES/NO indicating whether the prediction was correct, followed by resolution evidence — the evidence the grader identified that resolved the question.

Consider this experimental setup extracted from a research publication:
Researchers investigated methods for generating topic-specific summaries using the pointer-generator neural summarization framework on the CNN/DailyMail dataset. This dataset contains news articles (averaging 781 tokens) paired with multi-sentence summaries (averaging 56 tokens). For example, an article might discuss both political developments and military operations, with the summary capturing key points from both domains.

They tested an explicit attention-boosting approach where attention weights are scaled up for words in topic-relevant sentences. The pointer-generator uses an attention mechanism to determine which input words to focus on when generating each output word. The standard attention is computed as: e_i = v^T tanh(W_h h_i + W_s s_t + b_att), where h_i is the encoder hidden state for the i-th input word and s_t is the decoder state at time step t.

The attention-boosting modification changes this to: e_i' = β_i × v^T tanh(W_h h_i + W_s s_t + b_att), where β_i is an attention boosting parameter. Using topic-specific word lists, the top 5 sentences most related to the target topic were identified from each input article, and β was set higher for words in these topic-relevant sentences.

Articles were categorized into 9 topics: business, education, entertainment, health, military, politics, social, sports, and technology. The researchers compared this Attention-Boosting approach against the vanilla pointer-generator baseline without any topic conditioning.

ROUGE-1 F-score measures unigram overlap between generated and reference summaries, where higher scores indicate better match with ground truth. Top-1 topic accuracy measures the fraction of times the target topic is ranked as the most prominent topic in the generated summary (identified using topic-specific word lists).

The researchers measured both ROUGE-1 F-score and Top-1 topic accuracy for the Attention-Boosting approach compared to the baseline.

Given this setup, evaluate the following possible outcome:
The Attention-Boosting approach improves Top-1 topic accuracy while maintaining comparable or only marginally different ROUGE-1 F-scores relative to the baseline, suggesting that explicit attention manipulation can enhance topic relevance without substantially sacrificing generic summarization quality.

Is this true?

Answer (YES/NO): NO